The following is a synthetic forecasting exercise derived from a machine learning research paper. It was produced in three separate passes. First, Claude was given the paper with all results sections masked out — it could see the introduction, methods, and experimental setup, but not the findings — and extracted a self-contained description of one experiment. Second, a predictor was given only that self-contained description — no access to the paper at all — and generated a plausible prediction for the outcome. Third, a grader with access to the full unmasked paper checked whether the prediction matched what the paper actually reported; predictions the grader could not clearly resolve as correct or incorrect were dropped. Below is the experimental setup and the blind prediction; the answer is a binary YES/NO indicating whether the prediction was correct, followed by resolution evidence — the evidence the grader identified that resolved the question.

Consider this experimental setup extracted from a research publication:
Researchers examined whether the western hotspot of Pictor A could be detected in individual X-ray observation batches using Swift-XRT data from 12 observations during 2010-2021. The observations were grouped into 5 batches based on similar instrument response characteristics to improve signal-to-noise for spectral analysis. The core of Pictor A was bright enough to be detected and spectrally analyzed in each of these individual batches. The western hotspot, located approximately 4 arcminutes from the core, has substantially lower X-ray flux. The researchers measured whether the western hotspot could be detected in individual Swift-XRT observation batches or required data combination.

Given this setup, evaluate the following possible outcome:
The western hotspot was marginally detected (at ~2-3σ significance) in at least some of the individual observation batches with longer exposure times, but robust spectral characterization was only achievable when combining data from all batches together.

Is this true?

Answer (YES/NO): NO